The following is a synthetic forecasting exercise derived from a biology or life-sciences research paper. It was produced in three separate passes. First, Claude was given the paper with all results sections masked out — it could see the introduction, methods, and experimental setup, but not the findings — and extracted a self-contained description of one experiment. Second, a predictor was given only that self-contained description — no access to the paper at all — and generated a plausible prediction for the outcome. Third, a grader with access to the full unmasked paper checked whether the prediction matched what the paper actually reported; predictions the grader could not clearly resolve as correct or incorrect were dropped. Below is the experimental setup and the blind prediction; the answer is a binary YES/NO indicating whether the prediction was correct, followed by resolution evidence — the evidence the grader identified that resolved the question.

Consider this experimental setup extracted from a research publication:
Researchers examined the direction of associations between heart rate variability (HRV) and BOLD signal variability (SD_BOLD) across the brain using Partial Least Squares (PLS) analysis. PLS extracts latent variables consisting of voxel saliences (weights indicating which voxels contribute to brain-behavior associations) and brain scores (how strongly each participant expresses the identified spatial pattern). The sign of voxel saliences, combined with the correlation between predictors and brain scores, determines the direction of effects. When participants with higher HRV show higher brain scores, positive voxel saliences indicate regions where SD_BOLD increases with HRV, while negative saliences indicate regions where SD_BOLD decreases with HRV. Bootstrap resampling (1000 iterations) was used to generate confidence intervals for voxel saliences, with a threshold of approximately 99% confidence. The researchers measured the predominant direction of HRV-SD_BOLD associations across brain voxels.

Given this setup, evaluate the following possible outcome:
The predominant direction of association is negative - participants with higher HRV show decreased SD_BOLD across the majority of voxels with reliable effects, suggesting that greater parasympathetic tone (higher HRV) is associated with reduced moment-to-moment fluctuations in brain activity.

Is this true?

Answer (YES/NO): NO